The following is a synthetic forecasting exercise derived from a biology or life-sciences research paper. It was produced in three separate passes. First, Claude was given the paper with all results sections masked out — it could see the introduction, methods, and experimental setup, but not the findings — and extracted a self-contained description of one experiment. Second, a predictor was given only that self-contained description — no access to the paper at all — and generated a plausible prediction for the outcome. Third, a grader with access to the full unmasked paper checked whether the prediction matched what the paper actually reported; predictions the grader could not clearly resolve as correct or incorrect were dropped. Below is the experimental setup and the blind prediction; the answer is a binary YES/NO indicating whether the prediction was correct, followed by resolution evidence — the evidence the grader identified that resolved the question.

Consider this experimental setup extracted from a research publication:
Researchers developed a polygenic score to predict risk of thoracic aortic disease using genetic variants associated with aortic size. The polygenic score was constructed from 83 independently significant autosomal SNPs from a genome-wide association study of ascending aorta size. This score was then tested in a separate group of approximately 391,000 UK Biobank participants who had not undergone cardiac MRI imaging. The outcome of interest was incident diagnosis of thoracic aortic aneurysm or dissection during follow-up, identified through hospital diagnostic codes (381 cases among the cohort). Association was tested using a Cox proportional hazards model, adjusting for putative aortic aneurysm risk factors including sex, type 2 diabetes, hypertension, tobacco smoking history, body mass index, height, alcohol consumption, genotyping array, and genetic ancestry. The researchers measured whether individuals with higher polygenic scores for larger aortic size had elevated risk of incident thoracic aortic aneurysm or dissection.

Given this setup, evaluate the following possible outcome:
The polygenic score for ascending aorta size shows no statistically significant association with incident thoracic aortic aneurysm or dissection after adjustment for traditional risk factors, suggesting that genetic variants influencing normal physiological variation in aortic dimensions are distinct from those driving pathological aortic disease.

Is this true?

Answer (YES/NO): NO